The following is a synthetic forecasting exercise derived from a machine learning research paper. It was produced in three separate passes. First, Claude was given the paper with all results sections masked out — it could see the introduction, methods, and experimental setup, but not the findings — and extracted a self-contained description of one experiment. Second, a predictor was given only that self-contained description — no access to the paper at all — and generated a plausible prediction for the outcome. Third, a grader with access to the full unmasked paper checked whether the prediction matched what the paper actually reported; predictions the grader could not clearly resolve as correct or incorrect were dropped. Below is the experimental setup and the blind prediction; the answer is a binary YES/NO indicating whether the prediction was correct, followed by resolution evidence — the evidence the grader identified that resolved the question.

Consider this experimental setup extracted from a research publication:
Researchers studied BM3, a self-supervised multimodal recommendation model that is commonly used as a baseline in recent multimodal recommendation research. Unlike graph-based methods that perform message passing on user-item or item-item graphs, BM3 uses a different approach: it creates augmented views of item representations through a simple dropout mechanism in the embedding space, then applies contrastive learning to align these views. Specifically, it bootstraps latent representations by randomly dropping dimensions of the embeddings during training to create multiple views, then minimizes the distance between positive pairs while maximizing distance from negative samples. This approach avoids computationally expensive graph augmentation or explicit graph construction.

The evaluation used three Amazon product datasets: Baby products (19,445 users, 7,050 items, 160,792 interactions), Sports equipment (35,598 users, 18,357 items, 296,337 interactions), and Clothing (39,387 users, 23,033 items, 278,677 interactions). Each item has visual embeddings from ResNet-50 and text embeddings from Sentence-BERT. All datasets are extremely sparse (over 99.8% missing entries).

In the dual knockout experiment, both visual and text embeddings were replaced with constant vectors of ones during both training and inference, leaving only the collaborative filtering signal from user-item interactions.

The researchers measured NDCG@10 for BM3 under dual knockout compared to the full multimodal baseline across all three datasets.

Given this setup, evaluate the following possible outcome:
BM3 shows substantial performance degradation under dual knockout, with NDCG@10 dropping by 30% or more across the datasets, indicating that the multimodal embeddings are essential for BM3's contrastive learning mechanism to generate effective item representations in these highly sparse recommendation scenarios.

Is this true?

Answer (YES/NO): NO